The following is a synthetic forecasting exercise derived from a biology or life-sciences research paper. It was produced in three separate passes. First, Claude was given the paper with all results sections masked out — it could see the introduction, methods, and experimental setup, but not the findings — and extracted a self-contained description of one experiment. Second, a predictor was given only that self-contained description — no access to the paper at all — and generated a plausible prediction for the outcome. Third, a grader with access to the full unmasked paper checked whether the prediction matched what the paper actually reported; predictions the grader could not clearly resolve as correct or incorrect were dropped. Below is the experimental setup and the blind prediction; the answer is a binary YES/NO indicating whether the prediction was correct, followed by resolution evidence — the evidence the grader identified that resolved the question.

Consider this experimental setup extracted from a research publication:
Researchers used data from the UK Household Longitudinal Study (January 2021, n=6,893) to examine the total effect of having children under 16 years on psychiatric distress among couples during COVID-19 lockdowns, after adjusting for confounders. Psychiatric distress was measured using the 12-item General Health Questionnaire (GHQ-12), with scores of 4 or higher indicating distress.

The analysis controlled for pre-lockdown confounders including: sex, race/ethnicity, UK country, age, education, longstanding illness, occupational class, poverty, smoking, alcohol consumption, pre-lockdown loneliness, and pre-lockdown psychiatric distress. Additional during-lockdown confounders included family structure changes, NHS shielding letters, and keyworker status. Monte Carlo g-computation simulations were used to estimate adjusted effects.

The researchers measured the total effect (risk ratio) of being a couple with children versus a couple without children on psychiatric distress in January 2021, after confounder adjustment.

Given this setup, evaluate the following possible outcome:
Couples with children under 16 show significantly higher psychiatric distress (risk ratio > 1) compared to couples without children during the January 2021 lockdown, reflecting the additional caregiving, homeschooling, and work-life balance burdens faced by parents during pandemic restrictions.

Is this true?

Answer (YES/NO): YES